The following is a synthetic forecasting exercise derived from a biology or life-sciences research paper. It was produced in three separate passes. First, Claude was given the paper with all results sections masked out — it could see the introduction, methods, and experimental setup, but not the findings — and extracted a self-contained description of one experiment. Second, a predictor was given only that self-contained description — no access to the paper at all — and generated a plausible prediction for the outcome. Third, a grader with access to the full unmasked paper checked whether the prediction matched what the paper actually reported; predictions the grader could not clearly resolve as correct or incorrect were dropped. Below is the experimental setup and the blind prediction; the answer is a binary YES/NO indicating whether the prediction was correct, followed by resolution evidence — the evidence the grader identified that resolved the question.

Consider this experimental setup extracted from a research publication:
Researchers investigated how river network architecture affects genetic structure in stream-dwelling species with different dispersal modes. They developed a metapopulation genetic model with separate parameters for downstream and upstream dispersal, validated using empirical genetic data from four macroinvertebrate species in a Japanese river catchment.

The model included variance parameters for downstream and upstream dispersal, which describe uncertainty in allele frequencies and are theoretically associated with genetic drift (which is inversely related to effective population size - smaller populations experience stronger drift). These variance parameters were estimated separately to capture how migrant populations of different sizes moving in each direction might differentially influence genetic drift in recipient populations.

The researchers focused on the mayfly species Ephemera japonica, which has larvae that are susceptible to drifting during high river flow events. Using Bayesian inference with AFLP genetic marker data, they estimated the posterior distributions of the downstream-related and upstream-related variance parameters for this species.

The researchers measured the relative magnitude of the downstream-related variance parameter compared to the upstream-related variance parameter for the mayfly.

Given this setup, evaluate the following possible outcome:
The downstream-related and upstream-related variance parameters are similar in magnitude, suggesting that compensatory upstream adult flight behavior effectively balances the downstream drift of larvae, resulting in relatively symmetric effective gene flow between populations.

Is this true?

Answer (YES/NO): NO